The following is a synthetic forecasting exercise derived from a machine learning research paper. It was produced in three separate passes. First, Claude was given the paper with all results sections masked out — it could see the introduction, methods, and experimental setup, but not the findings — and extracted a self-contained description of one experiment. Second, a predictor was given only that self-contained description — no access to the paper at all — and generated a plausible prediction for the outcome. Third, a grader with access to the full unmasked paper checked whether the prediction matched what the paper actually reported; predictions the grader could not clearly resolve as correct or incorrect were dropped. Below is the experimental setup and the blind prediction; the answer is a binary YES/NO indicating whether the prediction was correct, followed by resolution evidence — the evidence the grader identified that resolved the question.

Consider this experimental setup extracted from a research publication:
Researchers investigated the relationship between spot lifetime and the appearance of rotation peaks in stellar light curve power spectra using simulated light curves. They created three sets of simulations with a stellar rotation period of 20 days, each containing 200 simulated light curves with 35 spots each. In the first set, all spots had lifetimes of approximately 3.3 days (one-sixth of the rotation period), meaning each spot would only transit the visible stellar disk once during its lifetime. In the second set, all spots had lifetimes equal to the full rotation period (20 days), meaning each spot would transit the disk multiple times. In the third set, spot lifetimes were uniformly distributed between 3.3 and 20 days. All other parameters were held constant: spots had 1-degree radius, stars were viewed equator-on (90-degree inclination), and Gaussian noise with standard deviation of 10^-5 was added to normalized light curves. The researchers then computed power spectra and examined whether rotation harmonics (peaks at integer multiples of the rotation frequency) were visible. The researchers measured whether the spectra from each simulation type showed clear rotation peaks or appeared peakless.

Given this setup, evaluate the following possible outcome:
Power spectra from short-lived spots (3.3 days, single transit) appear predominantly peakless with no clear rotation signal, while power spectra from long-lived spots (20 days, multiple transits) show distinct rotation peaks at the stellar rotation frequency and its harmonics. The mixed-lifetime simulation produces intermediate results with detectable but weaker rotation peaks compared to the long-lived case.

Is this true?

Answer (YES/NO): YES